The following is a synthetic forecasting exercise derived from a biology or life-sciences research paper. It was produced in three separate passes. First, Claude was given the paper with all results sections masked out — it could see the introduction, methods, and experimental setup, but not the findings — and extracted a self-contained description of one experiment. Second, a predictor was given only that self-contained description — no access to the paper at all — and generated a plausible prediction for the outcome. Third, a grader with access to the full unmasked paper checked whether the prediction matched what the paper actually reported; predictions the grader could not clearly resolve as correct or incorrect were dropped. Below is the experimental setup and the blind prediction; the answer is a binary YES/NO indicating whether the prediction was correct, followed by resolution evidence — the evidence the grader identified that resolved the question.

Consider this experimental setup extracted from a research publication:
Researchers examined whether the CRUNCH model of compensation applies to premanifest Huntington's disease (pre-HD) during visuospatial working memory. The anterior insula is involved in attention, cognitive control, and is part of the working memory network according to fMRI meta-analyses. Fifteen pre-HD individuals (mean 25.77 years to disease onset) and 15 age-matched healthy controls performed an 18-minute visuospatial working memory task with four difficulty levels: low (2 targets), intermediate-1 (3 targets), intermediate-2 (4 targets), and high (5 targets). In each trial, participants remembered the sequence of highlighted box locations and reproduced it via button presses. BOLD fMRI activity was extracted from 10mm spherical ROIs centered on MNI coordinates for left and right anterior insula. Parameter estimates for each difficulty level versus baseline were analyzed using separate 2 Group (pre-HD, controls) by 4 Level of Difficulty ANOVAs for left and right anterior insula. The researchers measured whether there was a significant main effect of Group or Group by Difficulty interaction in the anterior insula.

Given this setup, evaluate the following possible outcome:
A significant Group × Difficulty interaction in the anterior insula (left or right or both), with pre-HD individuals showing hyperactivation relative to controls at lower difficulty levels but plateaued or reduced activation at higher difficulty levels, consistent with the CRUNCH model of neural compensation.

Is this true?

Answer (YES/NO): NO